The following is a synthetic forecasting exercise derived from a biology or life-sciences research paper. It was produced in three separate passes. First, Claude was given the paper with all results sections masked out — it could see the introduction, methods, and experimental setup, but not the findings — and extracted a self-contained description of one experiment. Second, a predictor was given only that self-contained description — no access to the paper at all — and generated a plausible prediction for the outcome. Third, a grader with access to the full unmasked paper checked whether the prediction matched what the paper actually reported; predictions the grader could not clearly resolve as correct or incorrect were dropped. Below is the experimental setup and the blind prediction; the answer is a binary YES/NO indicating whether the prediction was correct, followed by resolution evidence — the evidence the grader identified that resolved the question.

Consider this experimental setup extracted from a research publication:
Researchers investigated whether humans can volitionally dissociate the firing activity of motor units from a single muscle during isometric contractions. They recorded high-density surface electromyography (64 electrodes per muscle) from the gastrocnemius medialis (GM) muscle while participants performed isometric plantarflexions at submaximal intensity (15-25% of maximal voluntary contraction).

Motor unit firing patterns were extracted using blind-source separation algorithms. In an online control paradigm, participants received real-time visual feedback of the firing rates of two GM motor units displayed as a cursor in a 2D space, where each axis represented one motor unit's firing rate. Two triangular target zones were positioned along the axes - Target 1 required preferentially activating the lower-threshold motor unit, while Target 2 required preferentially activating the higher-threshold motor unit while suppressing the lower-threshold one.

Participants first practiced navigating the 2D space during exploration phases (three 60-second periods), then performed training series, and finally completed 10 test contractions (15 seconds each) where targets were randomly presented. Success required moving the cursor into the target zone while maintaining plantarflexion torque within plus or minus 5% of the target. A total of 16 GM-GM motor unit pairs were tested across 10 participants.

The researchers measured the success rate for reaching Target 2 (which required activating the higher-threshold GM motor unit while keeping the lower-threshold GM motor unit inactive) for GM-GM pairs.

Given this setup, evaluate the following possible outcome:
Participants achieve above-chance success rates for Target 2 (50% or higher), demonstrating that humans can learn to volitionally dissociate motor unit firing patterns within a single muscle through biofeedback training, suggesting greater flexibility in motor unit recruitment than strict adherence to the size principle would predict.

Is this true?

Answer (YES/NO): NO